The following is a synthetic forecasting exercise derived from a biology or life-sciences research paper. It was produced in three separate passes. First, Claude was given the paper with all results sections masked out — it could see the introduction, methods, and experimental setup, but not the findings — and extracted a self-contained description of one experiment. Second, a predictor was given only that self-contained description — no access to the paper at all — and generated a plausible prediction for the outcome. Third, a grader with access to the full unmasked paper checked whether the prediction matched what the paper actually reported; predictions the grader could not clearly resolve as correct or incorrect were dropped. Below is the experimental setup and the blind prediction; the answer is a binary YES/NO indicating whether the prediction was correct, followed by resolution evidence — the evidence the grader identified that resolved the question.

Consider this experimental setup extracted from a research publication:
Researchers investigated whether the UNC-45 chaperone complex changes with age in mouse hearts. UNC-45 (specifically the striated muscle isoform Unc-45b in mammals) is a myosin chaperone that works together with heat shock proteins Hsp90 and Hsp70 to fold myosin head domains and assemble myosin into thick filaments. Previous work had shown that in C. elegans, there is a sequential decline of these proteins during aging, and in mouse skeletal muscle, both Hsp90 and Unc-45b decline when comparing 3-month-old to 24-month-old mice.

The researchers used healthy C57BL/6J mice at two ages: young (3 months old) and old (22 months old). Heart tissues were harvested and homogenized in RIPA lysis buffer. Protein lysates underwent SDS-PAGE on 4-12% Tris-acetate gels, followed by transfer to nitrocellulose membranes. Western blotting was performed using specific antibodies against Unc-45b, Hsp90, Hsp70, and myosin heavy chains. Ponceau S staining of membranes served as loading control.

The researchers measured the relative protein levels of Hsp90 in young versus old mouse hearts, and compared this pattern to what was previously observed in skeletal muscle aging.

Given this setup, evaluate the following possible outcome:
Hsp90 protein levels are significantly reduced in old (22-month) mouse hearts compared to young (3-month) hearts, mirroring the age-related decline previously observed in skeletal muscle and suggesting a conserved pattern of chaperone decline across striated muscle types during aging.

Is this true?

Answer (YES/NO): NO